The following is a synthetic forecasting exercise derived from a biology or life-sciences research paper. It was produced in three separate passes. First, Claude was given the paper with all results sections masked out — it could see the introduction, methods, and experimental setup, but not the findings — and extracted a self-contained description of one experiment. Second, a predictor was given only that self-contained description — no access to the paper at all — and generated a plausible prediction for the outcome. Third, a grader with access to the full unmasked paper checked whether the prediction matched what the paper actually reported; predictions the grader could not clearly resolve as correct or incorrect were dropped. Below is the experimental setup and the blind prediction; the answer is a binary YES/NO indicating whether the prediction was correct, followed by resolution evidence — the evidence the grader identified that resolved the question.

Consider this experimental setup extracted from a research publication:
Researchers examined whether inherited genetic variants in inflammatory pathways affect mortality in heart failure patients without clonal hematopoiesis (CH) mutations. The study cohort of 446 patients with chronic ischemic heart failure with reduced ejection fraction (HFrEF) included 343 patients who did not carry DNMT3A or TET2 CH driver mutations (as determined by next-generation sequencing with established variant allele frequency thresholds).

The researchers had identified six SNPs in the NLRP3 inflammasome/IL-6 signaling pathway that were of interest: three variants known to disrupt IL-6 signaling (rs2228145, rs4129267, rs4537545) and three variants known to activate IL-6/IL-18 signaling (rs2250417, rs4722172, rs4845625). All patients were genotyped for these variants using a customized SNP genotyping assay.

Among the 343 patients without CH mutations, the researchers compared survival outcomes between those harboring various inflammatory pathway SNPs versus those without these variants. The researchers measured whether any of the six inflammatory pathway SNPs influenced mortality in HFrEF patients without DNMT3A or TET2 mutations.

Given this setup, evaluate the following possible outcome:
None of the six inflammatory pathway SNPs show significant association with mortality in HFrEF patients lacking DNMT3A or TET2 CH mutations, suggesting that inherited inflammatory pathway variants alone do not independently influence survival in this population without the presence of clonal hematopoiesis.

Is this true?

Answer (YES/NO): YES